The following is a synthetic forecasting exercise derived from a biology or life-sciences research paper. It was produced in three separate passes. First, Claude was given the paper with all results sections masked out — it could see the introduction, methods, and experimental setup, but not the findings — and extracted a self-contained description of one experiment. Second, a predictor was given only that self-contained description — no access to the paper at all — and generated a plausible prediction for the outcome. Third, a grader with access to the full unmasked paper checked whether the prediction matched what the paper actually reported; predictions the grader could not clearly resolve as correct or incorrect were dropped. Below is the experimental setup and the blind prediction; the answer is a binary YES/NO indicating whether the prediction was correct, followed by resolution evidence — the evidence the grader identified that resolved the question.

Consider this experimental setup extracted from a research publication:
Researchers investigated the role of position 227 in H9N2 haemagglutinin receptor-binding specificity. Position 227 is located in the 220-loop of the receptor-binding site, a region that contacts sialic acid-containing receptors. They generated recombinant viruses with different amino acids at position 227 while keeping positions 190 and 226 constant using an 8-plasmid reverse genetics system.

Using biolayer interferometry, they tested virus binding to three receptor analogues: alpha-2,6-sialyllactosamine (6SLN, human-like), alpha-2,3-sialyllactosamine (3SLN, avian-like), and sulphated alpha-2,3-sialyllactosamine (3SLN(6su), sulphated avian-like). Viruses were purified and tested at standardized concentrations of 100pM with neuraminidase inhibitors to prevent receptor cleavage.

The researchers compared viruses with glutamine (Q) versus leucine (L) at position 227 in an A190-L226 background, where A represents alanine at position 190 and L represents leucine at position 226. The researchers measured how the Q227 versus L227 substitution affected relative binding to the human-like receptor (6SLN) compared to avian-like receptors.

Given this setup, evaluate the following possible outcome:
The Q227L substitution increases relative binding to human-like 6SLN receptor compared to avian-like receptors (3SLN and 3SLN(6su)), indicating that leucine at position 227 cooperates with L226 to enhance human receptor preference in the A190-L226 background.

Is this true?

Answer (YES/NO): NO